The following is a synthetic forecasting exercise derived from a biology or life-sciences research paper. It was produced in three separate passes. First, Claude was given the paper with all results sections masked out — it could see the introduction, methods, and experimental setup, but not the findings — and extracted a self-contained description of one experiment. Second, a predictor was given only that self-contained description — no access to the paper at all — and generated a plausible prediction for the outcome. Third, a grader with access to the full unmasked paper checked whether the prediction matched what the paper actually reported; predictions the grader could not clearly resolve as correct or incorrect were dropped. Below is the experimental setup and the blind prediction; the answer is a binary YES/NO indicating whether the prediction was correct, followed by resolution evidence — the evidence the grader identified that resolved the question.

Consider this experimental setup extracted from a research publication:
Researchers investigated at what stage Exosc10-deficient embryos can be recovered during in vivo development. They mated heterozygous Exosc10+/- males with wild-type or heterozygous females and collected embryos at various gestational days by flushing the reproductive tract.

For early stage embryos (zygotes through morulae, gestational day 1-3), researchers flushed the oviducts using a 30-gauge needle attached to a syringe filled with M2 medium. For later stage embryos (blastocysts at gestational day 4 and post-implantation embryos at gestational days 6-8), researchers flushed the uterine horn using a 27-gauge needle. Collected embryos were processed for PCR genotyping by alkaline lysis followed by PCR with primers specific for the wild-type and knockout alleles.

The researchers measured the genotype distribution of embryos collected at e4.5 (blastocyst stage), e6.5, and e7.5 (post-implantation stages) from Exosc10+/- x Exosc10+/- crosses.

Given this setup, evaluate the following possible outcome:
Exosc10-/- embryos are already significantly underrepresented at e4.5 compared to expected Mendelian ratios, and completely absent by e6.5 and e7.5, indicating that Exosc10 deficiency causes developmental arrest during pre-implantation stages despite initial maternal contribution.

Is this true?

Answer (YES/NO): NO